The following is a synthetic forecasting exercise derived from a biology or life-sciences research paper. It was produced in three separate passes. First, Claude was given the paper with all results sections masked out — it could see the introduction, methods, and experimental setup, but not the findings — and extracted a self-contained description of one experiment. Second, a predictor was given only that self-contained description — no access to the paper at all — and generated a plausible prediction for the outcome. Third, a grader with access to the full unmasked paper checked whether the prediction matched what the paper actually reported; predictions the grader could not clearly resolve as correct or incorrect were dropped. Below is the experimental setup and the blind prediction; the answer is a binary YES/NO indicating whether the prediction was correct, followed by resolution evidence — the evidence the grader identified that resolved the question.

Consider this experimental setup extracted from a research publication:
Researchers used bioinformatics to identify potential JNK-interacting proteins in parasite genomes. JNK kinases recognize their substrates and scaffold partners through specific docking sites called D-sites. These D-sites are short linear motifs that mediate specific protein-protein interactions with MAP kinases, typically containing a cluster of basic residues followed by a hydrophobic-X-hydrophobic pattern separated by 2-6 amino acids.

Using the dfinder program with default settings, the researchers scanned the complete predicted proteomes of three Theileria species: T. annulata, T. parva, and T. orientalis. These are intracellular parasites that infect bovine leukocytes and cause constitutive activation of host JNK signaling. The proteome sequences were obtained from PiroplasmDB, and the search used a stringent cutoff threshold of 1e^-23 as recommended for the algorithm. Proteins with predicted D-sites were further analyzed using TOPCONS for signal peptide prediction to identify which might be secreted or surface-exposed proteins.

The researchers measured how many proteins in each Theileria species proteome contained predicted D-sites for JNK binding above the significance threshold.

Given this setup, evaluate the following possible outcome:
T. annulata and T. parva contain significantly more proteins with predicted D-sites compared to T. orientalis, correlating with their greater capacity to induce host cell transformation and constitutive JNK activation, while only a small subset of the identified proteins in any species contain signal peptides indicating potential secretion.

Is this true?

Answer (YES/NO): NO